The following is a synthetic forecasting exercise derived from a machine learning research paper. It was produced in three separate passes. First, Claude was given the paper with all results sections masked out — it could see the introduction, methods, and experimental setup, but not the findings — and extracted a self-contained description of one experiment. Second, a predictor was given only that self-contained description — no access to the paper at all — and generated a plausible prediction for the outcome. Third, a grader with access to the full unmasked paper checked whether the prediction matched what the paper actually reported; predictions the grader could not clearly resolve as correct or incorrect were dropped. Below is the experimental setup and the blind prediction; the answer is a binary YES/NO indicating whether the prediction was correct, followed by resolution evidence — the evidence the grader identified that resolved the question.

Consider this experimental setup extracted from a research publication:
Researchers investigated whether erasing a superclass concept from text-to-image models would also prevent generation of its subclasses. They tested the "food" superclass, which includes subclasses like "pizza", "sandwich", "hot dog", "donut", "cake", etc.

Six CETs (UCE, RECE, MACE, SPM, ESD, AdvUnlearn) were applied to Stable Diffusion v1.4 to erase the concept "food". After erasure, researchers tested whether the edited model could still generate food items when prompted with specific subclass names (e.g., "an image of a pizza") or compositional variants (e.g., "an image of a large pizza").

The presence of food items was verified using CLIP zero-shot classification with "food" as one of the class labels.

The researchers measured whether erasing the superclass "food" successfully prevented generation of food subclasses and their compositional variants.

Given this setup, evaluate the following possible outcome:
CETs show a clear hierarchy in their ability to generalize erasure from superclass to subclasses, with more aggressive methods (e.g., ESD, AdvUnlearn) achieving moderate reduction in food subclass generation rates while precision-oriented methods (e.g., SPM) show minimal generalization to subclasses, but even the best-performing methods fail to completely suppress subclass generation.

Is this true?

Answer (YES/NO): NO